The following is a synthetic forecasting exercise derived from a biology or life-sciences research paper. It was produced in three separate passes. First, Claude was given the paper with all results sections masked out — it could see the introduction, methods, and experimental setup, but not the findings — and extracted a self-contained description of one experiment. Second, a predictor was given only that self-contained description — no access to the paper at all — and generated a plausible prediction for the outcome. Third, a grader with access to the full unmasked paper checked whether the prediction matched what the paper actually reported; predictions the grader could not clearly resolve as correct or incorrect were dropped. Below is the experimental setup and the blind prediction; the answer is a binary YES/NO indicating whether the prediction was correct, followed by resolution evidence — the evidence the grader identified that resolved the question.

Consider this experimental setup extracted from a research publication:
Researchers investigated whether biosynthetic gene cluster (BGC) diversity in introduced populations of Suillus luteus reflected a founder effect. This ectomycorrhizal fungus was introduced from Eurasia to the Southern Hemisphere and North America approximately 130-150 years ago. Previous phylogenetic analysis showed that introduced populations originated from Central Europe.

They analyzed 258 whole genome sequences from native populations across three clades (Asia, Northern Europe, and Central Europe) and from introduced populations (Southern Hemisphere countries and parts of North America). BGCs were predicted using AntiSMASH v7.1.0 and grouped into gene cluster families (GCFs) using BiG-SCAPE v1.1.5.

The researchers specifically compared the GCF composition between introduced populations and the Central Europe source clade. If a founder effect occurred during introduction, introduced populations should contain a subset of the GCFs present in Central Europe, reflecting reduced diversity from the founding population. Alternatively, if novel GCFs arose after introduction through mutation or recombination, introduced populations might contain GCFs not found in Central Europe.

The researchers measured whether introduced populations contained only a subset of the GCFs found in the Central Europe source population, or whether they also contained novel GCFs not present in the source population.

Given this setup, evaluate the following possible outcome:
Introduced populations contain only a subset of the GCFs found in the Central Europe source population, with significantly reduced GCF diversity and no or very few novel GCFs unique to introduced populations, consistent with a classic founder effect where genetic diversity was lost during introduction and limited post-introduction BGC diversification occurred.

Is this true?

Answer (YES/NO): NO